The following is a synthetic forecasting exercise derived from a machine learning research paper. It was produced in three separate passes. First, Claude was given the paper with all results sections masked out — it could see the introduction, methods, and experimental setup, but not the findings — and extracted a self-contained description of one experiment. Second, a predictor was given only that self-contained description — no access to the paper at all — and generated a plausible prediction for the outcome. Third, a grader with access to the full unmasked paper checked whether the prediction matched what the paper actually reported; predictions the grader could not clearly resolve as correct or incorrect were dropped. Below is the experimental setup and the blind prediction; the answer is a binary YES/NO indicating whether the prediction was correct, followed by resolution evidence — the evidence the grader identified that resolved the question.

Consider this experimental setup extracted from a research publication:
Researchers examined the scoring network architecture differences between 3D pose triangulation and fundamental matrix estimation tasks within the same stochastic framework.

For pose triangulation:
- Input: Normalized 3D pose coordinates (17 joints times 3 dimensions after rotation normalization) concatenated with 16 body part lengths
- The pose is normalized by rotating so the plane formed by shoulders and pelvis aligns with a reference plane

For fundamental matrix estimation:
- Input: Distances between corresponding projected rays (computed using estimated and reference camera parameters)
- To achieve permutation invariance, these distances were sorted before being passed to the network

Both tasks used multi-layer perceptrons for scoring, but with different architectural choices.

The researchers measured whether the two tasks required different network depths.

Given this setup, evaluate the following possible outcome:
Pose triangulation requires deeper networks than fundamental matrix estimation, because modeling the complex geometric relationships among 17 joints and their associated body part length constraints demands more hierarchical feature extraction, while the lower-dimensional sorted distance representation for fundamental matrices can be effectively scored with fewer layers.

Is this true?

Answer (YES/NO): YES